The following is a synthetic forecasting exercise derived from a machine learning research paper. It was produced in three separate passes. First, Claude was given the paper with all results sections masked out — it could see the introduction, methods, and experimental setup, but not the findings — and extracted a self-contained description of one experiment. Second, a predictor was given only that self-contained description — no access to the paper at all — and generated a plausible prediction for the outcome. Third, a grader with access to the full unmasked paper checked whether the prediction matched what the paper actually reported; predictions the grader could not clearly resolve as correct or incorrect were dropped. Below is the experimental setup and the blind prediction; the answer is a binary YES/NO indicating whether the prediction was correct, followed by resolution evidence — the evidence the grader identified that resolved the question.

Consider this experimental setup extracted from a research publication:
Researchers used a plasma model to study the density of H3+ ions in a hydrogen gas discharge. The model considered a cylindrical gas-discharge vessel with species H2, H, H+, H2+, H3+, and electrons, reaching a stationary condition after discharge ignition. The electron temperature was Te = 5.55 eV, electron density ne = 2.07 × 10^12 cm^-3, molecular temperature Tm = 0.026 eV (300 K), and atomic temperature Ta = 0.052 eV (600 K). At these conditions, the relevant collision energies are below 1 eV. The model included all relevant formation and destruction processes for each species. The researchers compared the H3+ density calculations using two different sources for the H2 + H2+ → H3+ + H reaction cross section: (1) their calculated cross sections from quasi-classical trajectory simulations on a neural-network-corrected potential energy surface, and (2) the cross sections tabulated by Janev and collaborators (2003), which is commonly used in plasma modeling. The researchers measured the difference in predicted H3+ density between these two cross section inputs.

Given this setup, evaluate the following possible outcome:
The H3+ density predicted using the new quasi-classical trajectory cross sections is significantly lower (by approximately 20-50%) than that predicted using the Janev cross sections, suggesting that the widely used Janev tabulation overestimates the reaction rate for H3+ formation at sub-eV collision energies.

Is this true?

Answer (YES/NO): NO